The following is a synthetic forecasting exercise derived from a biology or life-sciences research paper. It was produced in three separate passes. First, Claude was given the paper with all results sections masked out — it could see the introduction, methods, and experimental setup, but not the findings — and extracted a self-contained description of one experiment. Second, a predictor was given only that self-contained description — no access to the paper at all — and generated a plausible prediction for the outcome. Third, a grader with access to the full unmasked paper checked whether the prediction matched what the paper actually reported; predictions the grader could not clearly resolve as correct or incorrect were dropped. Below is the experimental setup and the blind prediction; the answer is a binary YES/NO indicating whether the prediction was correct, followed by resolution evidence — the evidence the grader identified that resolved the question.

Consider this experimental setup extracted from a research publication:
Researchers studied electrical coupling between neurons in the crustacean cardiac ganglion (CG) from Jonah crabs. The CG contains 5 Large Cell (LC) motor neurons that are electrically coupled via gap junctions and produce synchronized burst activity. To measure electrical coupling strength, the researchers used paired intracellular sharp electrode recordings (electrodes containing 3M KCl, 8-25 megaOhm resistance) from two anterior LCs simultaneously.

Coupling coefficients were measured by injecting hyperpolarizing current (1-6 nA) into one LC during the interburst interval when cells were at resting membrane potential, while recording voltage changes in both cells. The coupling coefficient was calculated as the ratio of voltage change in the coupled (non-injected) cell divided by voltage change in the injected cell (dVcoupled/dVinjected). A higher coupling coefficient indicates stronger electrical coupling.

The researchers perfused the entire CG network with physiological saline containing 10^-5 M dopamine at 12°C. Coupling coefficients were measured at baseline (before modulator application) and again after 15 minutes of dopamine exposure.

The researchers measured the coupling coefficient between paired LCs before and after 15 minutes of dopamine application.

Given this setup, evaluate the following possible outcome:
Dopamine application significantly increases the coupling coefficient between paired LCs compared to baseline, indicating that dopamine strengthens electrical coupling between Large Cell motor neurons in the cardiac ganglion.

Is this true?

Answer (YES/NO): YES